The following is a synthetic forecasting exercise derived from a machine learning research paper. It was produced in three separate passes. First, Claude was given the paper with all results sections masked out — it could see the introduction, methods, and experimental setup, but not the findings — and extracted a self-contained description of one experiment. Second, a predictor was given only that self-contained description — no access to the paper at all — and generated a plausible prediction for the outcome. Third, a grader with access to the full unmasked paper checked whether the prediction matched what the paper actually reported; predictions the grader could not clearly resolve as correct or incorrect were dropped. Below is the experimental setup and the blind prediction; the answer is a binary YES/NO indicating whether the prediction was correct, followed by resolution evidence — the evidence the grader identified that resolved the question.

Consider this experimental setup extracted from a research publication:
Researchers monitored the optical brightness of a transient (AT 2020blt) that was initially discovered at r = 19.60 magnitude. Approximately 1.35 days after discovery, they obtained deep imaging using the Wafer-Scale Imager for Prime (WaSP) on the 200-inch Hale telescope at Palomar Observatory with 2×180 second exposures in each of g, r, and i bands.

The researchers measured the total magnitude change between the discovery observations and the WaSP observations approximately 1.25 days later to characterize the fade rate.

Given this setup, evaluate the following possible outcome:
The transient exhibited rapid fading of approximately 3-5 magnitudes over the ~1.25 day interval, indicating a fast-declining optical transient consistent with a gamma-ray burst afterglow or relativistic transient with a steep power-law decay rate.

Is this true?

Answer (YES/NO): NO